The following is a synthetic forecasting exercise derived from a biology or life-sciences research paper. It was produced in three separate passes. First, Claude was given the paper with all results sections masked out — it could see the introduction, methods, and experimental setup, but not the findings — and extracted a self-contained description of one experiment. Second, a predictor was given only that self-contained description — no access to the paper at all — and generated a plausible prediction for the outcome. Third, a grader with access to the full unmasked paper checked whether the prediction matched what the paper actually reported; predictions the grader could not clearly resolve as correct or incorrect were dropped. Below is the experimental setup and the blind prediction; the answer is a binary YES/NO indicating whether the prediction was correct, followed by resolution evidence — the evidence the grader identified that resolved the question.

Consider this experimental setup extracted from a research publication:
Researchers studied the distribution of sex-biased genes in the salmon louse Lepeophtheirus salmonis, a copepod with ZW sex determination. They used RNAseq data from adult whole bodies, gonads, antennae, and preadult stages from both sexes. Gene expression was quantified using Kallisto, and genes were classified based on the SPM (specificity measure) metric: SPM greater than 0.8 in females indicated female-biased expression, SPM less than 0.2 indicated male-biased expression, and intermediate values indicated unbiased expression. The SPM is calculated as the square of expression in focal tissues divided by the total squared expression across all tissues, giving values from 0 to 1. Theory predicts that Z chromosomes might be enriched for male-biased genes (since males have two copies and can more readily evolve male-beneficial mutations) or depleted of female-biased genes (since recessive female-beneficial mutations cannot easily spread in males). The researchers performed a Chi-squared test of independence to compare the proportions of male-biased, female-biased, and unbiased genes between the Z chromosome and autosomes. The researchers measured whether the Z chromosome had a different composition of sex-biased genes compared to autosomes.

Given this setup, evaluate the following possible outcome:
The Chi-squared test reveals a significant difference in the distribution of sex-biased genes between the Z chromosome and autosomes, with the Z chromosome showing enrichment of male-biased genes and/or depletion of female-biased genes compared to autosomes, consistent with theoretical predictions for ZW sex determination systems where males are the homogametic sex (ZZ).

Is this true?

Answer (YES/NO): NO